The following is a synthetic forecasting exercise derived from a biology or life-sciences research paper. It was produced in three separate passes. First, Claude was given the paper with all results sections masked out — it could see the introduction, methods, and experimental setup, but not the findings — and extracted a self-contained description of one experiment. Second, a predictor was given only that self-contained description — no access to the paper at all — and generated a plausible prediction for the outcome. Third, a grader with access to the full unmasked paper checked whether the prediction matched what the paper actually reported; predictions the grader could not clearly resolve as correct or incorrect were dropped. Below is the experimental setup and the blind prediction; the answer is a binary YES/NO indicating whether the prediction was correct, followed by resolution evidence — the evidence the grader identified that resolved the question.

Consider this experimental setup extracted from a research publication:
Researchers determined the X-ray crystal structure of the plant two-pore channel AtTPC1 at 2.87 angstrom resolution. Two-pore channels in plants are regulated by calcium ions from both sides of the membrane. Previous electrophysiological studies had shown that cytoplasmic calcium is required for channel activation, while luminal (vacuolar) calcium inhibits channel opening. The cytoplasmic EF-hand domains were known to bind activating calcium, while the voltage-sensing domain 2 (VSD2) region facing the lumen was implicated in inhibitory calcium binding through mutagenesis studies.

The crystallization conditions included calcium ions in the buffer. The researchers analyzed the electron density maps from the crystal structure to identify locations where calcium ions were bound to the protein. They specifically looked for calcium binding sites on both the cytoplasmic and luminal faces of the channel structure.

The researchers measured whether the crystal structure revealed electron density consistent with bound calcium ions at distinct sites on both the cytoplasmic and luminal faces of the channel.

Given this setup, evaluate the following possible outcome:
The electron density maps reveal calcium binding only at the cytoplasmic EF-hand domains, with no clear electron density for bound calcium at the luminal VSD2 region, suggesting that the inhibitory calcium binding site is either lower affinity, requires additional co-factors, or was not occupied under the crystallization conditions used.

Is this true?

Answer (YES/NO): NO